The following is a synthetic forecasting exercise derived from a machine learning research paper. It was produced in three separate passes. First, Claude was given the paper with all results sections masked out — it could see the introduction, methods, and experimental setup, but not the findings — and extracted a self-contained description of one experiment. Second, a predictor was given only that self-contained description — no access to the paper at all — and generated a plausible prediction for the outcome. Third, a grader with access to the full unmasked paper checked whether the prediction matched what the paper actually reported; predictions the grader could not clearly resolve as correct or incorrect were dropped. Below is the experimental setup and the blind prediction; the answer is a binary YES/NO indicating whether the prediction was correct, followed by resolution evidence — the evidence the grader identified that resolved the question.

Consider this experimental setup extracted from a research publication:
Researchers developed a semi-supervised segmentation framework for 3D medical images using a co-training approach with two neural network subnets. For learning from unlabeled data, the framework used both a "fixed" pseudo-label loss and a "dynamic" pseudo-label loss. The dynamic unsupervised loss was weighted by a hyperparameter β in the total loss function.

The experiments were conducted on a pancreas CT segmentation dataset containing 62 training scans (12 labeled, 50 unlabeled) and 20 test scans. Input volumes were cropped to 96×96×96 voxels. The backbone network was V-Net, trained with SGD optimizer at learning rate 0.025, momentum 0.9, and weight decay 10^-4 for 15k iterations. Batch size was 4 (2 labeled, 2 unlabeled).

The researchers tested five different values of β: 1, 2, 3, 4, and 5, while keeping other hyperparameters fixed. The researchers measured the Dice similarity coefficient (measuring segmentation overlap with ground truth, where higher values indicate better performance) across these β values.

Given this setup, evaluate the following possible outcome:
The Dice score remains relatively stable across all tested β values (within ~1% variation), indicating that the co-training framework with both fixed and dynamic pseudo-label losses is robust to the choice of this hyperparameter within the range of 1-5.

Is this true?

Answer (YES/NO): YES